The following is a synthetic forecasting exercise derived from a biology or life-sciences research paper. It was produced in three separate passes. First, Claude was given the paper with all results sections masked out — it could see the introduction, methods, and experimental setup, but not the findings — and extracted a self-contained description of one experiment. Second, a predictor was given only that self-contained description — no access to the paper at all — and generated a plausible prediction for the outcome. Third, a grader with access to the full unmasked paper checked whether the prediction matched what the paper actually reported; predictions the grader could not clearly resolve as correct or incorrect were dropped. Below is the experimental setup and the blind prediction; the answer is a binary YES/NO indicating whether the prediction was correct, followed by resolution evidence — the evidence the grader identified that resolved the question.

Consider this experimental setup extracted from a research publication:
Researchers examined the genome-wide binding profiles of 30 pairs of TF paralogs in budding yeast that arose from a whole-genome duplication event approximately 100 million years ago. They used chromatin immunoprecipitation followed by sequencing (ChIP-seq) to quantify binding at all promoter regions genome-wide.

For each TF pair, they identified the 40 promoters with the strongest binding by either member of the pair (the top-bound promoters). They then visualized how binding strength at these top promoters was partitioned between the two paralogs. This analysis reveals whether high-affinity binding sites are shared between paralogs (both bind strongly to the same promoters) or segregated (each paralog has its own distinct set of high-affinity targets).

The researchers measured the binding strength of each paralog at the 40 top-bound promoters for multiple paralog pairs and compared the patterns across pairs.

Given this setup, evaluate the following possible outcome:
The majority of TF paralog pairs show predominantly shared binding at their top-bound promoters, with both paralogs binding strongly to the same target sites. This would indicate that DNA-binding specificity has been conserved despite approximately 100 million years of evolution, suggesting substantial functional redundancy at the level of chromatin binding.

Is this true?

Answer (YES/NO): NO